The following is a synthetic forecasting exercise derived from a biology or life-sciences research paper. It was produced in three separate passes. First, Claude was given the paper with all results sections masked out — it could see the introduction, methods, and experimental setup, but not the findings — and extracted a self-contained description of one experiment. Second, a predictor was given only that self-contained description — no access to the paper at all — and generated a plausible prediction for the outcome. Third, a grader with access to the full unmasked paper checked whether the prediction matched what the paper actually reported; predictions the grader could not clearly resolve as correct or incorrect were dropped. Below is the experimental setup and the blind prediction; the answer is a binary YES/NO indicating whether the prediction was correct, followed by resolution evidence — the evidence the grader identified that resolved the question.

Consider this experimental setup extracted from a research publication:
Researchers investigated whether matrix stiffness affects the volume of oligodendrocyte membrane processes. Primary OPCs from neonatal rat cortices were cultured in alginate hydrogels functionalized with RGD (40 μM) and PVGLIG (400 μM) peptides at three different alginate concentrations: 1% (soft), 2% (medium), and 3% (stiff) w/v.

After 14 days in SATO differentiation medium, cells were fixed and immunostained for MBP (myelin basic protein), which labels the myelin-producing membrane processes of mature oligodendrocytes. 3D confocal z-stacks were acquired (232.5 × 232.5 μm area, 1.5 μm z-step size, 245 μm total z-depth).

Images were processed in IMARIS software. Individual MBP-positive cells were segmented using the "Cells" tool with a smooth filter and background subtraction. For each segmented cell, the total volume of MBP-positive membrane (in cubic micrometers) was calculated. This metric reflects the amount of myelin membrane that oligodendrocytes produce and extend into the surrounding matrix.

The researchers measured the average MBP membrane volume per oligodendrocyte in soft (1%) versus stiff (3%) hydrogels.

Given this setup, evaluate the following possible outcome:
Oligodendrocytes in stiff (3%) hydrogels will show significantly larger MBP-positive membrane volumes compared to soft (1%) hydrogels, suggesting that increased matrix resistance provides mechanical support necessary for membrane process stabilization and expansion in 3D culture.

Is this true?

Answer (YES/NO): NO